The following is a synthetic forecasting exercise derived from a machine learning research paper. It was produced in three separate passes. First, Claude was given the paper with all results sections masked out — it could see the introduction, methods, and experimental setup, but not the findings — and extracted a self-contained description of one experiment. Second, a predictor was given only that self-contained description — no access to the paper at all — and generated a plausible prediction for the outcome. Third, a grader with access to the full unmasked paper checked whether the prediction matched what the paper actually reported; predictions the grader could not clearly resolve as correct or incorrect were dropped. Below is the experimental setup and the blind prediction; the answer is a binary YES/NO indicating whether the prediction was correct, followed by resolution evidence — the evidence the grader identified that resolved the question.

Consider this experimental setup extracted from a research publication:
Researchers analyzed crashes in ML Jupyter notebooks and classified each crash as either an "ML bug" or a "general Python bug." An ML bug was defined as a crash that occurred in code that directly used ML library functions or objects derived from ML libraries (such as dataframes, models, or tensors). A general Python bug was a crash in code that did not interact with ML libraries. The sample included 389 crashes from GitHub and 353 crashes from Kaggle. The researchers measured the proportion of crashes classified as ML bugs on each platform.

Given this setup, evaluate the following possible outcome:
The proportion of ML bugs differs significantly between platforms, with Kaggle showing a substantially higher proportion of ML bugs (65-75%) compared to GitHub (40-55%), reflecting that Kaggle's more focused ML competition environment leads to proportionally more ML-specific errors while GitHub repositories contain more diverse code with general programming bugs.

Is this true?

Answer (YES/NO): NO